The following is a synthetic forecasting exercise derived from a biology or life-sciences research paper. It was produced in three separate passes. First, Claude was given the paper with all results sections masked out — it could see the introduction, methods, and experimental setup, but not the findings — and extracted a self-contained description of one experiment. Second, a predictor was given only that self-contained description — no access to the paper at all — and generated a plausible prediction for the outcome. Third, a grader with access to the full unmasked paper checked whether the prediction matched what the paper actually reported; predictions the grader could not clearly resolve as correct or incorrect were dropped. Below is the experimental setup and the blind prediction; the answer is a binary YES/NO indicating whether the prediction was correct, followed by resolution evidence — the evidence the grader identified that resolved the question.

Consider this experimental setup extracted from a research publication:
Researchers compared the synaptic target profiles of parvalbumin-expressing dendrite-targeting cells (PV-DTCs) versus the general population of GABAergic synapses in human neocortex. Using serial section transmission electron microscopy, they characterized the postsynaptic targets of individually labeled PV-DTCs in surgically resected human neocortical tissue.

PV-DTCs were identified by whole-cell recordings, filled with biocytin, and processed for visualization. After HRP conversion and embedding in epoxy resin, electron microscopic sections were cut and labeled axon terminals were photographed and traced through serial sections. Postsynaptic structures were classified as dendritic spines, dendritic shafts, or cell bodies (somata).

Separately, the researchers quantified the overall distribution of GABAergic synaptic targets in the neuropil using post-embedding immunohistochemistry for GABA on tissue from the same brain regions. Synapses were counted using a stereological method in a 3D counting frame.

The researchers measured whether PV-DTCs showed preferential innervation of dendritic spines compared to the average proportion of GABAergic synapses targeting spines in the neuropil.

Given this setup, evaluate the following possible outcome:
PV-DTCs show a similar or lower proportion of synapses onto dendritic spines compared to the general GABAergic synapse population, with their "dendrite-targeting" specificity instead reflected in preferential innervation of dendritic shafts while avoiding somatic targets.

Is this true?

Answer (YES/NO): NO